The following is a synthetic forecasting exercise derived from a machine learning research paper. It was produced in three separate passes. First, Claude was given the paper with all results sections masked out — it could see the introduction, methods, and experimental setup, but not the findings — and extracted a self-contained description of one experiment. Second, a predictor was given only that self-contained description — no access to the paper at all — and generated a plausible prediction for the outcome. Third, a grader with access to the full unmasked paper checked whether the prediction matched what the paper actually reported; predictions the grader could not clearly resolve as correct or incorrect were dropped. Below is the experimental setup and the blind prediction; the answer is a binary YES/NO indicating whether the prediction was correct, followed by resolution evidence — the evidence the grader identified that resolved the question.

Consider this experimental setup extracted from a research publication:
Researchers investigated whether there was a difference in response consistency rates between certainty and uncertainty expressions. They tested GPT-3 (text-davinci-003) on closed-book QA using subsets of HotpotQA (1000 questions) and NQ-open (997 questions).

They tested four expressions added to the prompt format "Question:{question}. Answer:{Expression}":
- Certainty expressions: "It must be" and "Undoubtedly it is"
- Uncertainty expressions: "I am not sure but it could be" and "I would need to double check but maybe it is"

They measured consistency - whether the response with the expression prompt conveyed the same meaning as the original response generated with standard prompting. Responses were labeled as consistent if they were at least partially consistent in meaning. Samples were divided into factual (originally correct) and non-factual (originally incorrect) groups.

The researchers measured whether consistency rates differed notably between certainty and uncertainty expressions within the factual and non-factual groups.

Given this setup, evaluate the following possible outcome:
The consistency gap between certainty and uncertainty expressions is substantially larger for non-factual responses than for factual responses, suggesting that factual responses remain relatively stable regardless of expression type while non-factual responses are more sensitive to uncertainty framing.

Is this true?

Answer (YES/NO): NO